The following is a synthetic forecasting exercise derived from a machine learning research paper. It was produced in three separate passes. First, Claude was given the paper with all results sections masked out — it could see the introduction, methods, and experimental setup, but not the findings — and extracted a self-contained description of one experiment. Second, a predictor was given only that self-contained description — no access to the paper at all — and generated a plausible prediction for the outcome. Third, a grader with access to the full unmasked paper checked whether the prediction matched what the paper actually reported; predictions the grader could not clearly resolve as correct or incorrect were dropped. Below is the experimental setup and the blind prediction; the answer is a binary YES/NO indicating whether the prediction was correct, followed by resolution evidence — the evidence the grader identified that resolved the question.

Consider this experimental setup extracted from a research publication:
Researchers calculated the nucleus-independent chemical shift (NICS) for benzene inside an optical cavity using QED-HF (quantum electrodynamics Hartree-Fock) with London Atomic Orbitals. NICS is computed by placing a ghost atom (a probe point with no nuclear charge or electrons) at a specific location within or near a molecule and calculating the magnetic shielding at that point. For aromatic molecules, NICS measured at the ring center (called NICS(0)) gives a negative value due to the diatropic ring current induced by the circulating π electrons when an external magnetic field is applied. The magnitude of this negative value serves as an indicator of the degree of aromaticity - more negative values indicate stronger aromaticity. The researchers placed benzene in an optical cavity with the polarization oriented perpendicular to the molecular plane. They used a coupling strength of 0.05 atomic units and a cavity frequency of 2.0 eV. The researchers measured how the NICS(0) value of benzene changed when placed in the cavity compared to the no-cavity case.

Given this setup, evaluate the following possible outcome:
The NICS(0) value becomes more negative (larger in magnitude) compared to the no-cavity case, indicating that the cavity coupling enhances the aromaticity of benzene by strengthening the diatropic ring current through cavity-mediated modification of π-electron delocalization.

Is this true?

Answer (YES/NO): YES